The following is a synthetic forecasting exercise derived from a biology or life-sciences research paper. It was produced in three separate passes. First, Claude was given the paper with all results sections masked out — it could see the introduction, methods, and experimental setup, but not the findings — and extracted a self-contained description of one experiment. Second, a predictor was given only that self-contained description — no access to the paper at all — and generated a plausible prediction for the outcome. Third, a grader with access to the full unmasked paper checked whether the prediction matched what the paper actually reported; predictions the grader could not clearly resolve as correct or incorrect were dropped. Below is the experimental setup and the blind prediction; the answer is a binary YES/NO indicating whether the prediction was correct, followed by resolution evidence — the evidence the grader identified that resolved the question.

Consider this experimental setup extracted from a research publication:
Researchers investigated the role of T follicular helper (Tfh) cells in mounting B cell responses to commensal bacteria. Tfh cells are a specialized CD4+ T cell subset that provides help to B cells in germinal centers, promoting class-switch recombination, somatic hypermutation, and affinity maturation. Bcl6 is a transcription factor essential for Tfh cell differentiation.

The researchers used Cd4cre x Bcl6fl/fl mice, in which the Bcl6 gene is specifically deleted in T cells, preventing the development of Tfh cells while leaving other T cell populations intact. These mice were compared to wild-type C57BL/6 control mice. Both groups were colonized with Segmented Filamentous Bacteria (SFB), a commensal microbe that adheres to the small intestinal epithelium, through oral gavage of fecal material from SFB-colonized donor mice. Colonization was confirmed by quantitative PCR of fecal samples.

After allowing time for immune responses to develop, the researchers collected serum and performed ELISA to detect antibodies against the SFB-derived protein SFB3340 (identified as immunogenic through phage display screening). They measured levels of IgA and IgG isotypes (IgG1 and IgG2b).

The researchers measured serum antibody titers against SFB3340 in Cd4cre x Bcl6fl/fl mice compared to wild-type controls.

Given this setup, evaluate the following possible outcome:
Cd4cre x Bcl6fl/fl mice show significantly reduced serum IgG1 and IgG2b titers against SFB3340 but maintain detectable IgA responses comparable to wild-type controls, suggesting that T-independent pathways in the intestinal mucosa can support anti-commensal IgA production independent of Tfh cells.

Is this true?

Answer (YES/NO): NO